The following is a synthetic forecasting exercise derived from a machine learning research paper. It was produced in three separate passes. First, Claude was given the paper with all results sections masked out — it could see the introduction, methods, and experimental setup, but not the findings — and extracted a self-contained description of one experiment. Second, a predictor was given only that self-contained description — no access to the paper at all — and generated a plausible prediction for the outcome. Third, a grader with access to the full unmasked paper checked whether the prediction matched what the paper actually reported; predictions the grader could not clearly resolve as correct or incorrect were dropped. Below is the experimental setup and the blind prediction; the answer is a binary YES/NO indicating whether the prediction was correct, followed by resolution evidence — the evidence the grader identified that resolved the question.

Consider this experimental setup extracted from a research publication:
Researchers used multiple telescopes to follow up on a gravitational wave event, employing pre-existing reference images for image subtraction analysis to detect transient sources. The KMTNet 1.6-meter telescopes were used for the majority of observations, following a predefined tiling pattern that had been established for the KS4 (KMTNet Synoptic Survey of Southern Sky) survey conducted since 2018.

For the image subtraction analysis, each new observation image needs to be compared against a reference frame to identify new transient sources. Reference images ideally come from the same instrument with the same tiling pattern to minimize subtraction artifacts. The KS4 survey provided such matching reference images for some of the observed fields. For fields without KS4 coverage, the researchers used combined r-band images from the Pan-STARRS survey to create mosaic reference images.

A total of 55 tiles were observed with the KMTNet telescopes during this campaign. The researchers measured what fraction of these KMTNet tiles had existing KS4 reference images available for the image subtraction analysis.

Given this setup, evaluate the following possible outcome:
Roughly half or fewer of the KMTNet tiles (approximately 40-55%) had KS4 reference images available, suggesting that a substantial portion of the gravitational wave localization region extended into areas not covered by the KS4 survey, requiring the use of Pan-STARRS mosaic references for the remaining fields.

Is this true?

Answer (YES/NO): NO